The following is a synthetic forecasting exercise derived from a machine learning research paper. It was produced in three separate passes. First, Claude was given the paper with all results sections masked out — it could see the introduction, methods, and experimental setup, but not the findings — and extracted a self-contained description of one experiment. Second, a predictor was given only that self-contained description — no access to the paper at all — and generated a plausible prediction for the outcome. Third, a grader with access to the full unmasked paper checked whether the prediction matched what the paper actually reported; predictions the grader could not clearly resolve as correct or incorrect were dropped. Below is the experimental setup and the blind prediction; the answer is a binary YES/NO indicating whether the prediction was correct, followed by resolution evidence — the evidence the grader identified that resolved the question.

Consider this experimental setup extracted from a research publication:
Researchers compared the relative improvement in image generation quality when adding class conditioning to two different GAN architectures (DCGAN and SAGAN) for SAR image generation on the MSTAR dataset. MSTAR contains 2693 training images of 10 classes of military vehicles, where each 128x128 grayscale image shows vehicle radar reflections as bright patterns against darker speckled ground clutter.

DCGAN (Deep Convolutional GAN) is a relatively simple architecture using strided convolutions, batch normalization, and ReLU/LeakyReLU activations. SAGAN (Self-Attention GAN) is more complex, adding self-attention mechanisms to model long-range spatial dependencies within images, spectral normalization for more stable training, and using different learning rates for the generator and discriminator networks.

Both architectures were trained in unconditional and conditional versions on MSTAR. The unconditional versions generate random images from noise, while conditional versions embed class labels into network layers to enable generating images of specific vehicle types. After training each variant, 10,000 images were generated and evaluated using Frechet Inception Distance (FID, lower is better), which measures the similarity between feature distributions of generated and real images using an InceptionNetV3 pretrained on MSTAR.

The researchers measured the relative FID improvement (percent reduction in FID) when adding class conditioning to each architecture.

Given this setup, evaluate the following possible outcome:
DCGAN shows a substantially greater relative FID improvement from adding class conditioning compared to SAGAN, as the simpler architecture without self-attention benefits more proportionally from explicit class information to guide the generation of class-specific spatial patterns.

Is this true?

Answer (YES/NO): YES